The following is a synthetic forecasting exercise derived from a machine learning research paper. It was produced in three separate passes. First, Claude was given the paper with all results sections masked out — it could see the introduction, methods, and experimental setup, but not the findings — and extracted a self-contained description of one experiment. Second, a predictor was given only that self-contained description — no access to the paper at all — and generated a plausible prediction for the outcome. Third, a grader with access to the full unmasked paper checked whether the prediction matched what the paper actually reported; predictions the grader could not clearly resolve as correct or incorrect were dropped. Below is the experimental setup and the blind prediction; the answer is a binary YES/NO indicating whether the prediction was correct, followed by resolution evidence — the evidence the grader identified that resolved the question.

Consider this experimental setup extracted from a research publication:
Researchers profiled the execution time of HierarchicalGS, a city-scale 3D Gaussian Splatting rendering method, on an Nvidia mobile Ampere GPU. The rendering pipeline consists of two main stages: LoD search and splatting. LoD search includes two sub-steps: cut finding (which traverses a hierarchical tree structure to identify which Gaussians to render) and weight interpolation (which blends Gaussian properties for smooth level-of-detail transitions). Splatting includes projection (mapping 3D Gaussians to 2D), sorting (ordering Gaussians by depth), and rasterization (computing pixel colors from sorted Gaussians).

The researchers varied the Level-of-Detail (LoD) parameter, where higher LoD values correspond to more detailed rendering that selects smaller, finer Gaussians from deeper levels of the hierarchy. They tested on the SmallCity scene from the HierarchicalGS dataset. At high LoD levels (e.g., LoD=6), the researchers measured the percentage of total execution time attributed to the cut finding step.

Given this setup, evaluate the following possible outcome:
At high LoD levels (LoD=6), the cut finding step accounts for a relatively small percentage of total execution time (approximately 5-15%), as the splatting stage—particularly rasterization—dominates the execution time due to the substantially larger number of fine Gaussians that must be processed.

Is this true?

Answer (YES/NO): NO